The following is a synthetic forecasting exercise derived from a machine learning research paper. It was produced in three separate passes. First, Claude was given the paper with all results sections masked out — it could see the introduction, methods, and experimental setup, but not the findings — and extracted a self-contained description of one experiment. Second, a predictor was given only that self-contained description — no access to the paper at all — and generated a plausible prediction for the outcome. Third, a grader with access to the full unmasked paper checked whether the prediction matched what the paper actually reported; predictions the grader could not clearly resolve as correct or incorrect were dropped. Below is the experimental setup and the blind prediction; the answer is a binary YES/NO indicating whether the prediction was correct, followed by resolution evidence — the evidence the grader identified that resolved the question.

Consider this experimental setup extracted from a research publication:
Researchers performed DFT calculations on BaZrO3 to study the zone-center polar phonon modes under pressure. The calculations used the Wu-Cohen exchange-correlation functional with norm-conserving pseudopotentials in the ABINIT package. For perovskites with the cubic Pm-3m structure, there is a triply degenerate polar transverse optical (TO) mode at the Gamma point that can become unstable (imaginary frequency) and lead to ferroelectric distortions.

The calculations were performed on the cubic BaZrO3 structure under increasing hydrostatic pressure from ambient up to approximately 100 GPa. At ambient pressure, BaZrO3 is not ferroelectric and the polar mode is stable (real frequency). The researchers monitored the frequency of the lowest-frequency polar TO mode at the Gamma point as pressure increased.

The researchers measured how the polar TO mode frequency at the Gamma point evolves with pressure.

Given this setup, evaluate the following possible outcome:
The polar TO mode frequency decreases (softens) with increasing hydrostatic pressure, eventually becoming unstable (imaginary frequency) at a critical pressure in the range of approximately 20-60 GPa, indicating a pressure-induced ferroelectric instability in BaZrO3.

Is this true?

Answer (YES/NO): YES